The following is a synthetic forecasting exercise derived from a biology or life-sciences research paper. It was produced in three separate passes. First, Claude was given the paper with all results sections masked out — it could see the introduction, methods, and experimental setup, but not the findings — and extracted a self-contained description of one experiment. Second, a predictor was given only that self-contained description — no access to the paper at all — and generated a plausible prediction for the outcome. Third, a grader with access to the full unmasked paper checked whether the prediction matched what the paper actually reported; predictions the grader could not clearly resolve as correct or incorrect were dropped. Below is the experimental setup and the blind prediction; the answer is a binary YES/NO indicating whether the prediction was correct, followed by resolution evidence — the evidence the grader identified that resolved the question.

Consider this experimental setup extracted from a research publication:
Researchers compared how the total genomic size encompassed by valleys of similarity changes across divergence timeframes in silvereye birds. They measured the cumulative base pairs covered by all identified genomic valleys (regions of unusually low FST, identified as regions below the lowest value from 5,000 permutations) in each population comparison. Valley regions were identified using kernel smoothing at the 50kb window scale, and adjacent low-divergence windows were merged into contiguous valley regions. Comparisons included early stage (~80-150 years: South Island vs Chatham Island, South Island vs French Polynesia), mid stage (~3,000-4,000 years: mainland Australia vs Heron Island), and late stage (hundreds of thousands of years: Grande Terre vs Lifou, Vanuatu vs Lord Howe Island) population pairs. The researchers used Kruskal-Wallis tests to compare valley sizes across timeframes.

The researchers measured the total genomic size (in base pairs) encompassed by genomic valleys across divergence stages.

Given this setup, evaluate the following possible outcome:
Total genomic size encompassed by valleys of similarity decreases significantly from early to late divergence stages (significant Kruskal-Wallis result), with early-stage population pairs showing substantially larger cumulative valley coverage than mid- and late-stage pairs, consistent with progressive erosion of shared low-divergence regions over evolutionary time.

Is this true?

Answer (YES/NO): NO